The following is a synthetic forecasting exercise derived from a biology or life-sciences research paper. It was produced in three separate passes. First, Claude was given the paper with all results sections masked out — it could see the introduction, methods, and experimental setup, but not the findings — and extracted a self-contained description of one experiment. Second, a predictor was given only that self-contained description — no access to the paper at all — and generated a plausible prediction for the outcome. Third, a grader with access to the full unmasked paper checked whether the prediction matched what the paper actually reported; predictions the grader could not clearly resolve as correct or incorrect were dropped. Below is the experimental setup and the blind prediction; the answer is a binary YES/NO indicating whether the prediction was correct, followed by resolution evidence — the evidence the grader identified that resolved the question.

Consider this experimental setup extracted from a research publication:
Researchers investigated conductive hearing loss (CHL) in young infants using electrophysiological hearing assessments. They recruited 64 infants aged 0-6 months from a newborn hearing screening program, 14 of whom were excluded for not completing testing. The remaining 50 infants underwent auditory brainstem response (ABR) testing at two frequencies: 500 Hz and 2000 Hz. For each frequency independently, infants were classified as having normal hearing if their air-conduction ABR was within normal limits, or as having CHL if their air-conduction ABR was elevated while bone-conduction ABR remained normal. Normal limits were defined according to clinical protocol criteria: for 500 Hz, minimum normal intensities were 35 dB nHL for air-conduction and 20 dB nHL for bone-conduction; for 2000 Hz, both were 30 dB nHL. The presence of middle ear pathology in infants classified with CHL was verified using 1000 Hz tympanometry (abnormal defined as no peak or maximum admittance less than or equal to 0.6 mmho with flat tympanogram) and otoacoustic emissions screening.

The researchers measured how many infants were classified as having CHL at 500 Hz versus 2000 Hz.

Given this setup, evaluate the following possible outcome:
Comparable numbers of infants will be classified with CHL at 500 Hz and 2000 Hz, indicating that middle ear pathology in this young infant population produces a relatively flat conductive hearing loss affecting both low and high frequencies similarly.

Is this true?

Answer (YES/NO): NO